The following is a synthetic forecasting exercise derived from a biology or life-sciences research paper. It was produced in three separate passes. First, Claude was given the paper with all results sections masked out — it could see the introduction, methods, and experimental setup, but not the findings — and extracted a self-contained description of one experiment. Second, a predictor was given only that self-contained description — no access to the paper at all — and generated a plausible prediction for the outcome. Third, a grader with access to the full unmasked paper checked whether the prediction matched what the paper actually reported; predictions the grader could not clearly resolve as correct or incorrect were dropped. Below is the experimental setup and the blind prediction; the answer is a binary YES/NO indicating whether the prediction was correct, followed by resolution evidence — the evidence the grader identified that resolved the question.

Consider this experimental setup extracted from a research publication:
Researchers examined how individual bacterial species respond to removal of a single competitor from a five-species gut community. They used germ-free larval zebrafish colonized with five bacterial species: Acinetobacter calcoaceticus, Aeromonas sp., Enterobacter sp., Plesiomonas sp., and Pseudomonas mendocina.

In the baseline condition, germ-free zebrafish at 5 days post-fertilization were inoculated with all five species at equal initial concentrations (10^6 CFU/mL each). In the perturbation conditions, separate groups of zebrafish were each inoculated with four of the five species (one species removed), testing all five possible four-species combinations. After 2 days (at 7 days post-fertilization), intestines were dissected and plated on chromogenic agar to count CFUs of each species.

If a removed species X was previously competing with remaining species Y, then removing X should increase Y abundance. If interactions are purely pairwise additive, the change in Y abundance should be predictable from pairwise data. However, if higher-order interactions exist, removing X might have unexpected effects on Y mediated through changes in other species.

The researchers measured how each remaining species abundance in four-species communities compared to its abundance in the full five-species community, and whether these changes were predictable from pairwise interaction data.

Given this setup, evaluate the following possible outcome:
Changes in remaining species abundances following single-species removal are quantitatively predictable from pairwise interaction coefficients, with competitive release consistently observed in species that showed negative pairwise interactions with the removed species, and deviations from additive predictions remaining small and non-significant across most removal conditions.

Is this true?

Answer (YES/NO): NO